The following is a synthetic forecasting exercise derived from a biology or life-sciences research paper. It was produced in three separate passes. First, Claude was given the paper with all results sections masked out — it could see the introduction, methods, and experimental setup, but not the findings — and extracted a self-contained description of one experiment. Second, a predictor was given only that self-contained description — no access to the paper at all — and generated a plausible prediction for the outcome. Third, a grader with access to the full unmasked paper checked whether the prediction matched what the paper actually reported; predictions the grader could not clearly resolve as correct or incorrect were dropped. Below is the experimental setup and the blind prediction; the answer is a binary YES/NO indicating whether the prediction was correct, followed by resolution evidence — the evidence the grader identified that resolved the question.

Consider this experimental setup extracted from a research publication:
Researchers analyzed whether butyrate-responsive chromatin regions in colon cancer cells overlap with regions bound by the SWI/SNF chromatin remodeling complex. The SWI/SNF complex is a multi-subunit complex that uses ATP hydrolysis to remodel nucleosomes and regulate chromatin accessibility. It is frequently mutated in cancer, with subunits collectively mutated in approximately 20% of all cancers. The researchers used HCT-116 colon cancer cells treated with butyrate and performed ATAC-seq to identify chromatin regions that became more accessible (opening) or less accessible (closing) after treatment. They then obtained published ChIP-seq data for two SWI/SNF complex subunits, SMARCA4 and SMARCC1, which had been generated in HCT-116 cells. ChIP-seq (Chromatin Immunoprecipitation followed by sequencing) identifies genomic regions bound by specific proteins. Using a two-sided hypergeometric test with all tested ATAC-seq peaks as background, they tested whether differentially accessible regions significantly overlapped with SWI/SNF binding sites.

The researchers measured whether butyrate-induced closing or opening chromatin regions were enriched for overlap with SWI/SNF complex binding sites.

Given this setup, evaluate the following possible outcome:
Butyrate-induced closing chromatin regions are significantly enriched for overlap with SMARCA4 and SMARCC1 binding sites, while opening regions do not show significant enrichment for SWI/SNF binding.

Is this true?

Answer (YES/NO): YES